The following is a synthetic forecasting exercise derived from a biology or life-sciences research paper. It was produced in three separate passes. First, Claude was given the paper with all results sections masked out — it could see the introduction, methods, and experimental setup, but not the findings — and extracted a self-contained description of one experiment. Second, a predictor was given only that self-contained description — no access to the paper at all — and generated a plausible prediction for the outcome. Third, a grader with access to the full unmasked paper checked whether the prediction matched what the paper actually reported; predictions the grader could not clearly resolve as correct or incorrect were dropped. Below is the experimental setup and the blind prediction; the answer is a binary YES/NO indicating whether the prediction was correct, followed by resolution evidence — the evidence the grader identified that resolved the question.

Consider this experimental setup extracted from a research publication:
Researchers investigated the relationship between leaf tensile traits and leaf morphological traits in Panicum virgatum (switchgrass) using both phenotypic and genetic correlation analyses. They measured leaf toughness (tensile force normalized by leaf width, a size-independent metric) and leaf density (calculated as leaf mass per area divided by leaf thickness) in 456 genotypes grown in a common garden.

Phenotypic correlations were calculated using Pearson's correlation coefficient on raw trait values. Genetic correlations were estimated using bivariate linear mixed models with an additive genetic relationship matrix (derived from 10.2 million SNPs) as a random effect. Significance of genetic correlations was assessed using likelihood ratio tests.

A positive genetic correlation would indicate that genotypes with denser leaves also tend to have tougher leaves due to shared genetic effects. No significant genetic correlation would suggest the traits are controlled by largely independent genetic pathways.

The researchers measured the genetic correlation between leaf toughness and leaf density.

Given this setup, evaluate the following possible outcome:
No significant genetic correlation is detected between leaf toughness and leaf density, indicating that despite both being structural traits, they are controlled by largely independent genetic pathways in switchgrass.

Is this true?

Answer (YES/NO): YES